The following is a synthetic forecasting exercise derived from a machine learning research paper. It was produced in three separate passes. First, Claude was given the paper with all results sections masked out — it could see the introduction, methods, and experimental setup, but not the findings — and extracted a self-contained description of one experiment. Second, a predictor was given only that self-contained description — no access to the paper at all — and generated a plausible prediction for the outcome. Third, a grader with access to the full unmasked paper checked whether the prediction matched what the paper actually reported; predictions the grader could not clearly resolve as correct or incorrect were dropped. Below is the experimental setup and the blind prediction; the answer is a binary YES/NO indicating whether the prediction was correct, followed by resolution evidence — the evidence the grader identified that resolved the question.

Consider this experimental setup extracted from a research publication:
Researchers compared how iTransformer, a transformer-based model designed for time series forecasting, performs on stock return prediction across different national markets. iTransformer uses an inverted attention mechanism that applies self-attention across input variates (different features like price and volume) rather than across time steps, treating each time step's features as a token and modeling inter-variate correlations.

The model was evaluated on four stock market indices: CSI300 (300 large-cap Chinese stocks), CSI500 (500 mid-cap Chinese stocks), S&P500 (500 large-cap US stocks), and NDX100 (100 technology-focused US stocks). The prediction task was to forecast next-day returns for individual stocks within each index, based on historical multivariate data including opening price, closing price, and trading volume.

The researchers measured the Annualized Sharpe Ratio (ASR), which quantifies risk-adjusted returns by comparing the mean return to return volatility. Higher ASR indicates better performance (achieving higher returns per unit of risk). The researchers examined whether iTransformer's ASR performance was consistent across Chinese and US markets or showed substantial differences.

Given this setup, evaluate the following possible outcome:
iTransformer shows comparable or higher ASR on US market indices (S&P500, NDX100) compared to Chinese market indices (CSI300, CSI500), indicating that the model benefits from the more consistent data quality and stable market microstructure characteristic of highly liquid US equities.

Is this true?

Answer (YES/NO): NO